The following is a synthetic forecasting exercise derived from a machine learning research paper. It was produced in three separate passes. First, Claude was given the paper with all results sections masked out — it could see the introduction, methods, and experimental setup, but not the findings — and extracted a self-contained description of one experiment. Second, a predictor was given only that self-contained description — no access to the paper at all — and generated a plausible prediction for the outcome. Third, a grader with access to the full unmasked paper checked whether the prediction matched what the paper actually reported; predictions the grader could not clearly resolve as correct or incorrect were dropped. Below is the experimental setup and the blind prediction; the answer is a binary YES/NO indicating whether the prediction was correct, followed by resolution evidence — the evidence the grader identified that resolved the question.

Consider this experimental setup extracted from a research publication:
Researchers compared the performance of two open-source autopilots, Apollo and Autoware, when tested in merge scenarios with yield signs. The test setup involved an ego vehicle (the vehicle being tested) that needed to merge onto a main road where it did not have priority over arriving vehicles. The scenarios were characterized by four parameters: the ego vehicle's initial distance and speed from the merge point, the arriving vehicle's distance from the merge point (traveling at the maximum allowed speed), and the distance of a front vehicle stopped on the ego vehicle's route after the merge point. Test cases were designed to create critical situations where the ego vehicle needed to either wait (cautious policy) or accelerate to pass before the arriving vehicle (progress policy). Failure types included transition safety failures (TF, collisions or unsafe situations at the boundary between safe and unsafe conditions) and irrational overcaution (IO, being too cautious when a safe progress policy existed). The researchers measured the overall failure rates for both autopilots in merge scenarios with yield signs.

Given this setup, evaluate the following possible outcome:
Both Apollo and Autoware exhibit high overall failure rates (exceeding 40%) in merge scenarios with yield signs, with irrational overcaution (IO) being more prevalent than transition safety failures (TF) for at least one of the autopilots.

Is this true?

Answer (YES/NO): NO